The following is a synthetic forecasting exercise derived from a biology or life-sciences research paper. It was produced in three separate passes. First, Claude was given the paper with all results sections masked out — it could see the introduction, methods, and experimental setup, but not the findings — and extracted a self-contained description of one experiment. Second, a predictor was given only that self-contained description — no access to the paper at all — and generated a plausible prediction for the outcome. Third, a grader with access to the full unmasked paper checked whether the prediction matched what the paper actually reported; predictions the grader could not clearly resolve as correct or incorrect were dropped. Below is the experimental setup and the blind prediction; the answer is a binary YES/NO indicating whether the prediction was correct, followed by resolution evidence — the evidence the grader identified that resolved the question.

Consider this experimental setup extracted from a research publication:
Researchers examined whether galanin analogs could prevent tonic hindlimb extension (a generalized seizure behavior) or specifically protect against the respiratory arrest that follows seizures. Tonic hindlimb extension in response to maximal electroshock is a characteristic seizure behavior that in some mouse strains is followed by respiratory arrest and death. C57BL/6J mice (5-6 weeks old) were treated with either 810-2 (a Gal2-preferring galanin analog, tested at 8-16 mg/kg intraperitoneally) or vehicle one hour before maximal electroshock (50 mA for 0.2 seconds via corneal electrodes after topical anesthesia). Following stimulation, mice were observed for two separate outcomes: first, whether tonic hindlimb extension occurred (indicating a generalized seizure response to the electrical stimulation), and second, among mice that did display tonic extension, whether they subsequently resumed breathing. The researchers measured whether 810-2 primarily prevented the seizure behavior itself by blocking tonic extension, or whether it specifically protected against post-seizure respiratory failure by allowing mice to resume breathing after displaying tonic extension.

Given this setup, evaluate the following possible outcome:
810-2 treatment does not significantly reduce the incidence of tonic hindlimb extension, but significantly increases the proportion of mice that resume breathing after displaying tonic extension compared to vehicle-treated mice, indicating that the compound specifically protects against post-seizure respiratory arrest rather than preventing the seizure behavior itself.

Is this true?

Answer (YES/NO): YES